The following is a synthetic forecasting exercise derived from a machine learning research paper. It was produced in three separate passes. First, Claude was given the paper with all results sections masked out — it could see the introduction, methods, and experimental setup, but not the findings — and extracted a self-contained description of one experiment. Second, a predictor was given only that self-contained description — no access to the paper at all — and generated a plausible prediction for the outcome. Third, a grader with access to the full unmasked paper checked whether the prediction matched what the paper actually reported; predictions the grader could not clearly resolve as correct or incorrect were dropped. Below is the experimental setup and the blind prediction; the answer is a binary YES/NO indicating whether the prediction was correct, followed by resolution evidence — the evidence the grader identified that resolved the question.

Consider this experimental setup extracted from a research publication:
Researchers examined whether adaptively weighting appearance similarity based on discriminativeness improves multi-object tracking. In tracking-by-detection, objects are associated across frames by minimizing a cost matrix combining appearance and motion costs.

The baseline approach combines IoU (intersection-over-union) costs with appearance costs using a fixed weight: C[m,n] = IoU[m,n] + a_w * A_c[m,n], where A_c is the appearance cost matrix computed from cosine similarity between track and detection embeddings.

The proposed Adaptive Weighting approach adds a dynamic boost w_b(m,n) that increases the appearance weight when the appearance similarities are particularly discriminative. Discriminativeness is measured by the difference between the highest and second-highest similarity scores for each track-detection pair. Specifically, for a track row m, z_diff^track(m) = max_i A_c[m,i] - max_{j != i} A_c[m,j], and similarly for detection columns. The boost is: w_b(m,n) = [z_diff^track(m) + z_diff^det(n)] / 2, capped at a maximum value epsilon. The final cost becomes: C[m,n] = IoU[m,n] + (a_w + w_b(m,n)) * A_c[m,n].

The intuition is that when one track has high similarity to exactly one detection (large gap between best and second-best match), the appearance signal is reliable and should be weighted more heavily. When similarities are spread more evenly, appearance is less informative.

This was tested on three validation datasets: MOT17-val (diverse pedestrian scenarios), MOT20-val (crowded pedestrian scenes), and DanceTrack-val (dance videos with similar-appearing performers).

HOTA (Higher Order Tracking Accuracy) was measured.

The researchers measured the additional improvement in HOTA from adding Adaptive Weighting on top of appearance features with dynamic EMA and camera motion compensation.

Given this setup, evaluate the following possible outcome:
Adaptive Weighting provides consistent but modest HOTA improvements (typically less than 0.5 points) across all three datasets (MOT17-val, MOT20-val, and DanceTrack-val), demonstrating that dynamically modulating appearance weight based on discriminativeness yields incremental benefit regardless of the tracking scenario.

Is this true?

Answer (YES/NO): YES